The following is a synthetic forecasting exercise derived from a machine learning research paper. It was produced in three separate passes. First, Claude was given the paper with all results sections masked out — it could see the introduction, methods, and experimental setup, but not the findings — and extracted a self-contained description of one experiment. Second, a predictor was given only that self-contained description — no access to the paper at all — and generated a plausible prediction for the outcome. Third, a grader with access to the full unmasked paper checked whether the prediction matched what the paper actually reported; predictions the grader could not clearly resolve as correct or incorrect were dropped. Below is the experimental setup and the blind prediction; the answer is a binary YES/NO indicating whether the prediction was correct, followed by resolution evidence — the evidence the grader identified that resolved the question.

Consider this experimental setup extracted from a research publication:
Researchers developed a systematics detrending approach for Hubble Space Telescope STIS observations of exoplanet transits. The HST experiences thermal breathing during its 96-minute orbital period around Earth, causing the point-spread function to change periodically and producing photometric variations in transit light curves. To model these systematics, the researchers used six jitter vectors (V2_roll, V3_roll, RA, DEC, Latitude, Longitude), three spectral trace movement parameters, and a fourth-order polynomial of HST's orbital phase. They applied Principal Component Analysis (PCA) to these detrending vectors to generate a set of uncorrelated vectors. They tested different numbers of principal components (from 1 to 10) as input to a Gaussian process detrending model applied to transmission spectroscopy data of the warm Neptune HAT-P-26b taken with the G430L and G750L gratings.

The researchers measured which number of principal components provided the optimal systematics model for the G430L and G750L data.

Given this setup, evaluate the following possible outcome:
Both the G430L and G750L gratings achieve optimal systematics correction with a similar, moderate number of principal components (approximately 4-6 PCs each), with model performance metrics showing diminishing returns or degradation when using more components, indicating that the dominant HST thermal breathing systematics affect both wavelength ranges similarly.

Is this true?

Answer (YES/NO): NO